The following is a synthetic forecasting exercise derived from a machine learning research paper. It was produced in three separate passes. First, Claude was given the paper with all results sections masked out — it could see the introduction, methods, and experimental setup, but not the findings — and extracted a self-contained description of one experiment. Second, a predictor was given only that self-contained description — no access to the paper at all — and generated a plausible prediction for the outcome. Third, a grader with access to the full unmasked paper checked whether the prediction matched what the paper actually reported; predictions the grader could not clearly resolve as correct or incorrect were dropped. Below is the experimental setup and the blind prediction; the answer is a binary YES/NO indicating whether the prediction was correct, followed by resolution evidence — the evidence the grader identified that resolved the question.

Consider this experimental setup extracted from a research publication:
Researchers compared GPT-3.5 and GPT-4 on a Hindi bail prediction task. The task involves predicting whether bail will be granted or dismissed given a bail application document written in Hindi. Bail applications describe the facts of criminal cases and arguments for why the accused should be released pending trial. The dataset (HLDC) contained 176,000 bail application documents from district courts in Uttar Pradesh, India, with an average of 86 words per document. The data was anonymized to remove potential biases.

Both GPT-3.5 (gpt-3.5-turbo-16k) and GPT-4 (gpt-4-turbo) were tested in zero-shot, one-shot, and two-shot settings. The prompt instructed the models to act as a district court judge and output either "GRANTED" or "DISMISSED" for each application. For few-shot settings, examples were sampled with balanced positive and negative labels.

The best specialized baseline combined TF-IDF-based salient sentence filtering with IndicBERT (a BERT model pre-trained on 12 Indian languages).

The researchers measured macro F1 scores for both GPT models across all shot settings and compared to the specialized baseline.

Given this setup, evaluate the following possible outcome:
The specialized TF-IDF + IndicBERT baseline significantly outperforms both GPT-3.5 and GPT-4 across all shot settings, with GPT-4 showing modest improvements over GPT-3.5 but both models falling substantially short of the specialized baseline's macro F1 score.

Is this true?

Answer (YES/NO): YES